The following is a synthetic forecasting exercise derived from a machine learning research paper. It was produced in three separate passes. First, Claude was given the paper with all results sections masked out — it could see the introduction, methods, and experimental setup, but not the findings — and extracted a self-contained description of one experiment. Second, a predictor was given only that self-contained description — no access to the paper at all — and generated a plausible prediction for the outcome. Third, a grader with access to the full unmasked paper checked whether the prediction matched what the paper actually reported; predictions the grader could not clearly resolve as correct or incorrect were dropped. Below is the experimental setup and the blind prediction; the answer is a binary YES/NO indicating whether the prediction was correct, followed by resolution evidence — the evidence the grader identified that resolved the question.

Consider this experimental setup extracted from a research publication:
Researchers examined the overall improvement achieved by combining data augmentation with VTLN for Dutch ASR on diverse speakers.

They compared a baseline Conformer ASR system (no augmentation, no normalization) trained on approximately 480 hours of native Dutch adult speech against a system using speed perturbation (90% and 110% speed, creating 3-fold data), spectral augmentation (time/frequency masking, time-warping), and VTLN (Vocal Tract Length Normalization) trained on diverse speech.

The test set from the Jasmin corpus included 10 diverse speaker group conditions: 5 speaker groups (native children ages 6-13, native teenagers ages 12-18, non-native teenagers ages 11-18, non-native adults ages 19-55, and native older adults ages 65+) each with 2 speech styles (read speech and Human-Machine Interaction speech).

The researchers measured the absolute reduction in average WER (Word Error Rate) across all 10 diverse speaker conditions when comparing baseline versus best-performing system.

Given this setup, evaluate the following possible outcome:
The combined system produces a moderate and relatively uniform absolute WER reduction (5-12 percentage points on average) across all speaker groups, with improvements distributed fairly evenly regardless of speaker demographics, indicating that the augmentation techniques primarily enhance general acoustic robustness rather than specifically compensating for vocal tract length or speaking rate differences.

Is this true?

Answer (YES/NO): NO